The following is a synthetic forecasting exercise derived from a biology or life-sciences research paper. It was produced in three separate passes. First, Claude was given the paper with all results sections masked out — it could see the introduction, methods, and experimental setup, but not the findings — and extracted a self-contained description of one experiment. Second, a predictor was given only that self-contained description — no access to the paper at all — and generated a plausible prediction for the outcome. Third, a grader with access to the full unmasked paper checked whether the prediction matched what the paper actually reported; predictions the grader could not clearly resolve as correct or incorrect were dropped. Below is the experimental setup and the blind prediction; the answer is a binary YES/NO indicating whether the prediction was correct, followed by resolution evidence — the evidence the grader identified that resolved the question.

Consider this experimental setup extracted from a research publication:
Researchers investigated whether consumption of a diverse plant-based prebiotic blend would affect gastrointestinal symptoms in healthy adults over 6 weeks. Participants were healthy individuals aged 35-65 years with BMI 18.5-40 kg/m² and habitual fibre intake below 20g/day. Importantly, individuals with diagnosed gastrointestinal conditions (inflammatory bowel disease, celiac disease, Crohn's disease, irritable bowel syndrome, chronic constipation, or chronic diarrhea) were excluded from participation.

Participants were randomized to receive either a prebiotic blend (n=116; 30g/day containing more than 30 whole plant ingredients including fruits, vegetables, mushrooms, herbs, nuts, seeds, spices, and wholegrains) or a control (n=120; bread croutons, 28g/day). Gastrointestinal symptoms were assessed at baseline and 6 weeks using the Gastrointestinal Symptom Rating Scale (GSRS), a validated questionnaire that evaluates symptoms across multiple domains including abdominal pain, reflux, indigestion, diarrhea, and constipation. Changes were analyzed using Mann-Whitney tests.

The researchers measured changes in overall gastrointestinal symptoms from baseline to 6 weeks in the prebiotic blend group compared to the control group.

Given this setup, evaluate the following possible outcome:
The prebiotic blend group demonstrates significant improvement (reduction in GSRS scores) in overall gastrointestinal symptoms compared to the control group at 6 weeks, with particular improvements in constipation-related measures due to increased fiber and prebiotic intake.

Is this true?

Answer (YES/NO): YES